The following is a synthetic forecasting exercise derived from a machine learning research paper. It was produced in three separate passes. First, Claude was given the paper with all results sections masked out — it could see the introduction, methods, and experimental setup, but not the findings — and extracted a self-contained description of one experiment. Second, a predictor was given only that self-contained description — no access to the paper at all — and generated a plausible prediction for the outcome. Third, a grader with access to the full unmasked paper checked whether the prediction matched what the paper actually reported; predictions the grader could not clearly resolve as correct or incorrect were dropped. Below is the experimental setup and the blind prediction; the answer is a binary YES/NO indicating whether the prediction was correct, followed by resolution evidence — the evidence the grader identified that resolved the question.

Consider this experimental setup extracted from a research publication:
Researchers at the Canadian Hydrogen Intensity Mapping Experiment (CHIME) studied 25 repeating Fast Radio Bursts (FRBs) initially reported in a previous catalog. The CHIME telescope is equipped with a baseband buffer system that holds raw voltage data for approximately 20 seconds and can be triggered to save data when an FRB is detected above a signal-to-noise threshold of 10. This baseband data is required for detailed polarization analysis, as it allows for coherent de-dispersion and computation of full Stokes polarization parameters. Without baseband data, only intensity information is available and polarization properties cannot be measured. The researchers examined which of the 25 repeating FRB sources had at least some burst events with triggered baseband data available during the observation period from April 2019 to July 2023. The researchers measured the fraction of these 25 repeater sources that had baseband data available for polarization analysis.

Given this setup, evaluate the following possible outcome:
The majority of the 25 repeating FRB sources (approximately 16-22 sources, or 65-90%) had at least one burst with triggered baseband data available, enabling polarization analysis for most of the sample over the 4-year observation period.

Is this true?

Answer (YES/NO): YES